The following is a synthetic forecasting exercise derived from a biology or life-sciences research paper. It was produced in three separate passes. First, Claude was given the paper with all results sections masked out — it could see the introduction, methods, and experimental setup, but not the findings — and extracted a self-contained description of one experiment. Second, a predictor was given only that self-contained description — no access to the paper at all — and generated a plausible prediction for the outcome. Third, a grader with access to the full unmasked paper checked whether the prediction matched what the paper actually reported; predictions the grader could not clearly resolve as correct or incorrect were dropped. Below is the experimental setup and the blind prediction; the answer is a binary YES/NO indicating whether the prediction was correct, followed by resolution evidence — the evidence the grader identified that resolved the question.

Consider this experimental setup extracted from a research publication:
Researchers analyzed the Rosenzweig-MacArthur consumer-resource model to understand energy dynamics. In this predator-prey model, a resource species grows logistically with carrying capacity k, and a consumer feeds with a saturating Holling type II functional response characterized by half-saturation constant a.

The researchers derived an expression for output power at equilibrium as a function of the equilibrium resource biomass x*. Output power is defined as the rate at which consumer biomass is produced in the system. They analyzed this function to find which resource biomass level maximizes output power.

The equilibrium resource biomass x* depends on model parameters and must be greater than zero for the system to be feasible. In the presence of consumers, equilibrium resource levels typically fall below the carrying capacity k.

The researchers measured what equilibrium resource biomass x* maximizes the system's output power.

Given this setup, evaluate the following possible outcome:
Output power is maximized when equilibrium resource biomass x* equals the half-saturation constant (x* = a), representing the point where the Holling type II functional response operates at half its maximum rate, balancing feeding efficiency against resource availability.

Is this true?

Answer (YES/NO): NO